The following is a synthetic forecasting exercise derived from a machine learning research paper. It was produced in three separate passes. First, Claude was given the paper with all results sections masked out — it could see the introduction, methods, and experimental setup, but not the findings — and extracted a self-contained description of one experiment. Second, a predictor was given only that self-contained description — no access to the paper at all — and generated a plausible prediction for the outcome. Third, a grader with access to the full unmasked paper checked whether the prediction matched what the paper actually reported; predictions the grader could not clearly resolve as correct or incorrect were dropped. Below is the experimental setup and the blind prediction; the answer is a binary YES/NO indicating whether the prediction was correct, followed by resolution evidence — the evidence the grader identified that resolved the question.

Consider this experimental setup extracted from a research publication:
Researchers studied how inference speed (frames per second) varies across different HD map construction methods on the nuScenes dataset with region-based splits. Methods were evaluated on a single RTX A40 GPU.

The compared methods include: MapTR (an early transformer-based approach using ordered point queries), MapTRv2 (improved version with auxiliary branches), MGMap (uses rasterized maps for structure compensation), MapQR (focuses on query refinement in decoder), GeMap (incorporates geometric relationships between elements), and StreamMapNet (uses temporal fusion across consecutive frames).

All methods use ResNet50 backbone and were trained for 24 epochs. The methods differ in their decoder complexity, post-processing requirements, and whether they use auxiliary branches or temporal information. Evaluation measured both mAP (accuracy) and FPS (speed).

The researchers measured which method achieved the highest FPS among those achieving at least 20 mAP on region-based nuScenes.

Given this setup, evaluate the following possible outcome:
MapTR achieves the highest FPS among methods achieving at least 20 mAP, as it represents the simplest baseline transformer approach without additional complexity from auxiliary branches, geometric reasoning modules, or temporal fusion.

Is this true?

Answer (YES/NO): YES